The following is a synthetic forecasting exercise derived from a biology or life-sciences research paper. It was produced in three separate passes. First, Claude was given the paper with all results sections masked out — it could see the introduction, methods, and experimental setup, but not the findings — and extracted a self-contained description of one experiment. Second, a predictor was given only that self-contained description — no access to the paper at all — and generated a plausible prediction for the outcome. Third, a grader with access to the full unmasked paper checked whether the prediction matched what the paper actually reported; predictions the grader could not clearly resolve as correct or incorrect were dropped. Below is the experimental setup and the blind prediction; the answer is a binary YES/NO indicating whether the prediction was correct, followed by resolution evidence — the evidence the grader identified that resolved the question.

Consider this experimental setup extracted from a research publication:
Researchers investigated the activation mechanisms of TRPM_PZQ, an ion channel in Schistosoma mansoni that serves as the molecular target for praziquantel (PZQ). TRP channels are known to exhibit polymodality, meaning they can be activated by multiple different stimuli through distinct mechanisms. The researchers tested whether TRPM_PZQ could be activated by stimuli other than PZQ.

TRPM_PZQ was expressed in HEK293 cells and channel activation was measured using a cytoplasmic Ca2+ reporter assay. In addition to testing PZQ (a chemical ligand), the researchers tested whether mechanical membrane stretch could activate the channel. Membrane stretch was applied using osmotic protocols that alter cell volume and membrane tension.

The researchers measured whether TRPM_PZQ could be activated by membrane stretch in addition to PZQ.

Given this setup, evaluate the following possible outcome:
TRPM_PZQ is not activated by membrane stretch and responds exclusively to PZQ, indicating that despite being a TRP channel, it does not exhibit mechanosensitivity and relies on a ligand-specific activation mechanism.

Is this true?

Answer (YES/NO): NO